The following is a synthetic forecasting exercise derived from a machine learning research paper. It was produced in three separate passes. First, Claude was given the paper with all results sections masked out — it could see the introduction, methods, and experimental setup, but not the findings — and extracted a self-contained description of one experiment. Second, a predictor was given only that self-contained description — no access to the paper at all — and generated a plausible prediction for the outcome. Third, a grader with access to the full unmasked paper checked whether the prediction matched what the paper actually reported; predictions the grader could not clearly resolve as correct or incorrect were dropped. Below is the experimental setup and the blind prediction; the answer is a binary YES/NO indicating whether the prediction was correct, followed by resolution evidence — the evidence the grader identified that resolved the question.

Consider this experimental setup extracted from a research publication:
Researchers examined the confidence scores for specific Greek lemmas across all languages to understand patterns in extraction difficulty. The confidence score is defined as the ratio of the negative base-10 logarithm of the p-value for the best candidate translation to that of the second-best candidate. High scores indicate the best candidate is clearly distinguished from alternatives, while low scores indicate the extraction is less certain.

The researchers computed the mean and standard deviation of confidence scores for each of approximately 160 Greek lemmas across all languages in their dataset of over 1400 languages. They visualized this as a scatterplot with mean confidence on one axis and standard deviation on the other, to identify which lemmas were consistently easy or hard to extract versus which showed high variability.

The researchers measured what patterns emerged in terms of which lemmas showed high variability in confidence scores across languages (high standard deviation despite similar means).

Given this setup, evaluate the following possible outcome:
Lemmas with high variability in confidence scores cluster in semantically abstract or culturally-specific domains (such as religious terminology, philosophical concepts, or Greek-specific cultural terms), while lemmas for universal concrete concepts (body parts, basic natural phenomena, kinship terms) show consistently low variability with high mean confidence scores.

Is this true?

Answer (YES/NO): NO